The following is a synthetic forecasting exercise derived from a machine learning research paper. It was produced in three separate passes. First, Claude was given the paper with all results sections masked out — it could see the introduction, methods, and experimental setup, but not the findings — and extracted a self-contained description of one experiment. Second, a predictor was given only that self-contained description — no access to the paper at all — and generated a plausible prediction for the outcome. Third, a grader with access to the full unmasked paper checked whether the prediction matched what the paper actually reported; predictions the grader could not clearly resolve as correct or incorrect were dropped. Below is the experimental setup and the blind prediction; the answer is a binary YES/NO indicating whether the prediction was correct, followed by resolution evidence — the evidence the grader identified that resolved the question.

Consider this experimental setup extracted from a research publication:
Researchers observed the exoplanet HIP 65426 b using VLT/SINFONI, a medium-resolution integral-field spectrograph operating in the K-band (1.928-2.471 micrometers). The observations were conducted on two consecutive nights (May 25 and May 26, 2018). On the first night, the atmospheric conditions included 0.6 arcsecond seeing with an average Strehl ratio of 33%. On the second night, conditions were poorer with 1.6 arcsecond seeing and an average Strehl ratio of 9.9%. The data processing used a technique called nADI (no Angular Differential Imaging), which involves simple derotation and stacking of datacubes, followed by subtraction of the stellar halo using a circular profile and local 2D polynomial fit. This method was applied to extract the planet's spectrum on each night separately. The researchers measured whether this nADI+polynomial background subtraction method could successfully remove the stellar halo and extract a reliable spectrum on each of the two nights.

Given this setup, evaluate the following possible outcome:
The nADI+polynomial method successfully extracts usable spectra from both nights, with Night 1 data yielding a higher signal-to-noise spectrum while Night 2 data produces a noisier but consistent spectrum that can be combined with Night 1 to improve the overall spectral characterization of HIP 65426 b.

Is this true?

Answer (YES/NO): NO